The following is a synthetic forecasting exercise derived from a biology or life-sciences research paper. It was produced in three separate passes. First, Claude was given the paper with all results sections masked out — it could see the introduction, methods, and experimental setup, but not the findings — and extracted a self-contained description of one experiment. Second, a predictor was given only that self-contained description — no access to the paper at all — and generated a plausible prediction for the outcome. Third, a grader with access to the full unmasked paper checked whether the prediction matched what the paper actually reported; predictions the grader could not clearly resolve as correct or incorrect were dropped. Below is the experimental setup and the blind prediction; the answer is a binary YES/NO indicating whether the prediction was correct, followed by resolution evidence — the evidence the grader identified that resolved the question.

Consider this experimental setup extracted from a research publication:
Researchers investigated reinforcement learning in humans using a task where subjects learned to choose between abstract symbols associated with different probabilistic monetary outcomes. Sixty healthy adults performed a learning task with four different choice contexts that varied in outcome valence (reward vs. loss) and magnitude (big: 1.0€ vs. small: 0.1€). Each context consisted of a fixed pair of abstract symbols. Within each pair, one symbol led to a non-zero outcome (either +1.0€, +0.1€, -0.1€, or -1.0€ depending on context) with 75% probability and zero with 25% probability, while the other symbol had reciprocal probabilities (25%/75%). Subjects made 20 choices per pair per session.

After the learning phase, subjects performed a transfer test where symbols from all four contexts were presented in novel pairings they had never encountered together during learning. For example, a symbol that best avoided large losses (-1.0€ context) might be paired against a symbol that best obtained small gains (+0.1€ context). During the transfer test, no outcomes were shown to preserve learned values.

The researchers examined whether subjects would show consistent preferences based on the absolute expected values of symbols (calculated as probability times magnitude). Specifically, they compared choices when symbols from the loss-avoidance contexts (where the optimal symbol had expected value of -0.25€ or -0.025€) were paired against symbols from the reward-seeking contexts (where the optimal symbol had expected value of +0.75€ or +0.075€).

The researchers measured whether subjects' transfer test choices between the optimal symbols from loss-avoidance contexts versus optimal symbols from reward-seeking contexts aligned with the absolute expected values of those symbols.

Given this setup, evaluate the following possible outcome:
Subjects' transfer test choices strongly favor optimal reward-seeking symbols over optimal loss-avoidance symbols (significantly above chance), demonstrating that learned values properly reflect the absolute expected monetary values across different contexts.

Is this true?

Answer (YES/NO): NO